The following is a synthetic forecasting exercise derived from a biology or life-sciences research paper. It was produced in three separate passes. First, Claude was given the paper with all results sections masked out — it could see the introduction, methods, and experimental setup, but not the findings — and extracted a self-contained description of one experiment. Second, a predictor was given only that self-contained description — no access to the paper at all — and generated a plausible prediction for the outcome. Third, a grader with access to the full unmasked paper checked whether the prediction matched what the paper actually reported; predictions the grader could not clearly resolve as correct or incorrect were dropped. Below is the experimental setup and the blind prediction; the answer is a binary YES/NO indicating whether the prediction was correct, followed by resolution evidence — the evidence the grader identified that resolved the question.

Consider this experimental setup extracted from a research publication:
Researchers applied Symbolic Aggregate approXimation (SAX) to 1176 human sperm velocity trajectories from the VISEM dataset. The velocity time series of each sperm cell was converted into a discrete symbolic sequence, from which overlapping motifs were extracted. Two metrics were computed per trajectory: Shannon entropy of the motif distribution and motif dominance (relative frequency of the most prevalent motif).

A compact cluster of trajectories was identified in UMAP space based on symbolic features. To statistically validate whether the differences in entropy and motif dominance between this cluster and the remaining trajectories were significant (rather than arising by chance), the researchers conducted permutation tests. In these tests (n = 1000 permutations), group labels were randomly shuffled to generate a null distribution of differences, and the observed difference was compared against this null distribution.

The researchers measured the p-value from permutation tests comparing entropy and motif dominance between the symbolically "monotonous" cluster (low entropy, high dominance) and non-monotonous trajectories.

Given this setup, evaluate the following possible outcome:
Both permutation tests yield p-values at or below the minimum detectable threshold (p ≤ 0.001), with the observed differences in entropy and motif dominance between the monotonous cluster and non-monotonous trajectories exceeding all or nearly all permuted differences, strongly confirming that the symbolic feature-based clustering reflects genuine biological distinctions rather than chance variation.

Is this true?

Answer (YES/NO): YES